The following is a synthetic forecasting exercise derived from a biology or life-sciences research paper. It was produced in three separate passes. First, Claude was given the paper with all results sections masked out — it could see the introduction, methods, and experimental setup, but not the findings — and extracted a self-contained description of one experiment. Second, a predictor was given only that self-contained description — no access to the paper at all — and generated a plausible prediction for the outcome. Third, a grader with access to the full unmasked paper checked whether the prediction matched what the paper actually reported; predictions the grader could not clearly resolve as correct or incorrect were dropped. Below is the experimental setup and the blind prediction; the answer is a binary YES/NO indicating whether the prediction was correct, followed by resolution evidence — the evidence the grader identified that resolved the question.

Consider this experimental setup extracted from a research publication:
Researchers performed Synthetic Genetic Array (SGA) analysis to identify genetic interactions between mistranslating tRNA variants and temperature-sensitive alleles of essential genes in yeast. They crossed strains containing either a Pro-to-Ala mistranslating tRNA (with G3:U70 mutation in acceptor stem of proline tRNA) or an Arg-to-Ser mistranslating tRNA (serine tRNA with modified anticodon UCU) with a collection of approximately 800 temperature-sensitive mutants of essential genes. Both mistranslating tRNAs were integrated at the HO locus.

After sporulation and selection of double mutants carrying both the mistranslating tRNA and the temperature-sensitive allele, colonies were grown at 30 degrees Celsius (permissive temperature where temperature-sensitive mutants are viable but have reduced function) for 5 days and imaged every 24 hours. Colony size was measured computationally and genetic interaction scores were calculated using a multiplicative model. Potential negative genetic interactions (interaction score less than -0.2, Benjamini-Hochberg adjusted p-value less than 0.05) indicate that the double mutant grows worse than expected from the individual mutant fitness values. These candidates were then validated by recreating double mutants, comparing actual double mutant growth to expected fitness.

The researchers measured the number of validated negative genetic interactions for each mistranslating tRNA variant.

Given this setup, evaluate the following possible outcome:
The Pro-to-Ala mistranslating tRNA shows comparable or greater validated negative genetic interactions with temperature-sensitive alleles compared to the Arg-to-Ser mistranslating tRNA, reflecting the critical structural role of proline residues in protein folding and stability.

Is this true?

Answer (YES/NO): NO